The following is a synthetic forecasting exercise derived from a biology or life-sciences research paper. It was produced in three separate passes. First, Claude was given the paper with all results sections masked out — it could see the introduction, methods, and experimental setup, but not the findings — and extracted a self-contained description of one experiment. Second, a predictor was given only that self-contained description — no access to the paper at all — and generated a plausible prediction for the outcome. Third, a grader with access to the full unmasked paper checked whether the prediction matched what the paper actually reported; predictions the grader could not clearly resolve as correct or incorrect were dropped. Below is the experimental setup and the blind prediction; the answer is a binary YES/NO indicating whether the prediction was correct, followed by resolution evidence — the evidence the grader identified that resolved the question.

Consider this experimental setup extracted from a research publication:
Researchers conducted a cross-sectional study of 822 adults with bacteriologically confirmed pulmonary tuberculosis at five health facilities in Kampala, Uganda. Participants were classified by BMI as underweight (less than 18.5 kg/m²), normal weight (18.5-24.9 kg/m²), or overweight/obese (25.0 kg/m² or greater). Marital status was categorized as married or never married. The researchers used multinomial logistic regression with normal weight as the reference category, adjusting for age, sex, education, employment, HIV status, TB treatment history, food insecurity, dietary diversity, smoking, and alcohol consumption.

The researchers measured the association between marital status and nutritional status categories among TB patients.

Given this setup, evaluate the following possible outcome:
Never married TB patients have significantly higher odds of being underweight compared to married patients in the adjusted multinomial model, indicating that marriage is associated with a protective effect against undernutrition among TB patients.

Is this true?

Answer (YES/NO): NO